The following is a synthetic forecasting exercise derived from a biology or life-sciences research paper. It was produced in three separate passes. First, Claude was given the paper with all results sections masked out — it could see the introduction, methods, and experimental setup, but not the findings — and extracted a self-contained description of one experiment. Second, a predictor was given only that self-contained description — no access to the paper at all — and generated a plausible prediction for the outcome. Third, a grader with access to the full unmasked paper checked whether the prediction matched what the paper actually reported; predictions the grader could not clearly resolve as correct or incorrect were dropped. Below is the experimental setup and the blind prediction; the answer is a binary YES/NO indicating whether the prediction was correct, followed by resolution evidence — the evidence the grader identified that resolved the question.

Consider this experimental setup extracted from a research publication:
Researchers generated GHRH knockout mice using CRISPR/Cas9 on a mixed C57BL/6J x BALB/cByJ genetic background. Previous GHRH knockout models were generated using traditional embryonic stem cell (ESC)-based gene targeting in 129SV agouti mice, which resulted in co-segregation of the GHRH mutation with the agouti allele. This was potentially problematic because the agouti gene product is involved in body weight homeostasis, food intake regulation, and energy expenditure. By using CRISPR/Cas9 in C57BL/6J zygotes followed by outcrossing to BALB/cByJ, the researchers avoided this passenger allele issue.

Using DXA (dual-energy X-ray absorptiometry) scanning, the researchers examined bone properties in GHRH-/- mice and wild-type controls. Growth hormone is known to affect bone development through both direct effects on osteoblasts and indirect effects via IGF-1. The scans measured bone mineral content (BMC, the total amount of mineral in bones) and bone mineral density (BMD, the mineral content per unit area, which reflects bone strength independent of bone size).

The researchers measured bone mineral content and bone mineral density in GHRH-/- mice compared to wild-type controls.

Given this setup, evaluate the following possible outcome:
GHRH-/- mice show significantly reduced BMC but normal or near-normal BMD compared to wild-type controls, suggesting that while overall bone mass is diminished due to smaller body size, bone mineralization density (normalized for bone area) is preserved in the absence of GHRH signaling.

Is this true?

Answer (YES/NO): NO